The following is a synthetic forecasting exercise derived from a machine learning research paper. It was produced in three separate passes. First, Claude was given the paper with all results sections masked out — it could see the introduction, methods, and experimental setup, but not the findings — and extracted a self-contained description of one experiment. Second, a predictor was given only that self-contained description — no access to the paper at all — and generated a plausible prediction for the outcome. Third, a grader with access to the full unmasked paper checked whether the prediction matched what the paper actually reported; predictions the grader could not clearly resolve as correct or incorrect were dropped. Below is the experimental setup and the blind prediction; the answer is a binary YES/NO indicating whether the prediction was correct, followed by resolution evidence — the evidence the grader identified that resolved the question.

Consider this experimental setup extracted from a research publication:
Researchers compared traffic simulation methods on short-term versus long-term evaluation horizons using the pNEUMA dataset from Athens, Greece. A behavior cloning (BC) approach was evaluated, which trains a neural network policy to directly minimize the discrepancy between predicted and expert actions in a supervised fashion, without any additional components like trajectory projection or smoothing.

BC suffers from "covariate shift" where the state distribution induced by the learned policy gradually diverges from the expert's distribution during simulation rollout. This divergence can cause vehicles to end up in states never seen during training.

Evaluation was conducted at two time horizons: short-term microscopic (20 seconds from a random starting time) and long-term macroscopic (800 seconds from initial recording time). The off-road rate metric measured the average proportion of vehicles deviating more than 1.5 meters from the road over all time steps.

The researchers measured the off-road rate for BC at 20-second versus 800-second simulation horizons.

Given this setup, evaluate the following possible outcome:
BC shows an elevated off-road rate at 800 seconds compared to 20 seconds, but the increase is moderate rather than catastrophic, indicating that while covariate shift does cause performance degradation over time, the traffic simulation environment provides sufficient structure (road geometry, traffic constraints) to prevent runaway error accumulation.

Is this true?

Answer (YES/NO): YES